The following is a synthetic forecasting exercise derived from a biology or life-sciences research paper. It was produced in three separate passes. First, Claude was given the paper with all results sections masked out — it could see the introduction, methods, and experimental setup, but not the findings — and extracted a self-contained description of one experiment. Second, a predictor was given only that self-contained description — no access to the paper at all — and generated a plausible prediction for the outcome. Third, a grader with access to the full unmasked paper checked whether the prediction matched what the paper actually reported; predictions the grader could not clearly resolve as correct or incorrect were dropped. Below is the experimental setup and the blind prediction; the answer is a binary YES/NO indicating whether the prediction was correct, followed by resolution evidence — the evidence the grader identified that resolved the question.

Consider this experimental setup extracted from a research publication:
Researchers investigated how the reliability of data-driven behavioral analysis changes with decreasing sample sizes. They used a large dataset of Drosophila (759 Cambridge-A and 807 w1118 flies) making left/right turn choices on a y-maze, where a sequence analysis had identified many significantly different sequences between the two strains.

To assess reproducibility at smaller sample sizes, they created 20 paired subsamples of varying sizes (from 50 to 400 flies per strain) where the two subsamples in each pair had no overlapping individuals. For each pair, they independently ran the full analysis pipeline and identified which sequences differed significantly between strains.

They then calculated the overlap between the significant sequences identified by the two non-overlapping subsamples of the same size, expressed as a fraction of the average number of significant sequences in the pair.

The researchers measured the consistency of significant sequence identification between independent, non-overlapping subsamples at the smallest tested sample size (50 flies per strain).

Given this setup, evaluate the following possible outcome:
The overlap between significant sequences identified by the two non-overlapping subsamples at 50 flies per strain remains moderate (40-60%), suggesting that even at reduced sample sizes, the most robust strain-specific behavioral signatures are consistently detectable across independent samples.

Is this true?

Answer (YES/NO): NO